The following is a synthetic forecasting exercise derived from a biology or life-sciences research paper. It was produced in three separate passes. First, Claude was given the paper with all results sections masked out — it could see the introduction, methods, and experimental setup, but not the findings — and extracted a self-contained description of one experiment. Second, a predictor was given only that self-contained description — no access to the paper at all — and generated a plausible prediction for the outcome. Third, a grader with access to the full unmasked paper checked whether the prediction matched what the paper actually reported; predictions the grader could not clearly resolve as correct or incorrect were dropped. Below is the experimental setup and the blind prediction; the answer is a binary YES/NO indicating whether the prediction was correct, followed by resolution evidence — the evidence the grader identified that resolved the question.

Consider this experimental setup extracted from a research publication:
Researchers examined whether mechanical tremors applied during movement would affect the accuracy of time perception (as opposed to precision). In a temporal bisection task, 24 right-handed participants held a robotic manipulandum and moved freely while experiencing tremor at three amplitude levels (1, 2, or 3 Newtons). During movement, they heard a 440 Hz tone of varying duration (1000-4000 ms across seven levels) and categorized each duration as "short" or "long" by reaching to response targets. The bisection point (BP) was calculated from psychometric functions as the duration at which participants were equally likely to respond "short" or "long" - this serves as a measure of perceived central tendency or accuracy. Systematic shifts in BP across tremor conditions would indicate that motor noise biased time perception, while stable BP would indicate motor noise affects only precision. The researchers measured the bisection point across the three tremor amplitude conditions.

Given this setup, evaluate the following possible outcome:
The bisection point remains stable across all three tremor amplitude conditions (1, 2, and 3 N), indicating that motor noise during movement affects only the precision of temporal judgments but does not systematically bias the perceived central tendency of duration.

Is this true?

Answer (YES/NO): YES